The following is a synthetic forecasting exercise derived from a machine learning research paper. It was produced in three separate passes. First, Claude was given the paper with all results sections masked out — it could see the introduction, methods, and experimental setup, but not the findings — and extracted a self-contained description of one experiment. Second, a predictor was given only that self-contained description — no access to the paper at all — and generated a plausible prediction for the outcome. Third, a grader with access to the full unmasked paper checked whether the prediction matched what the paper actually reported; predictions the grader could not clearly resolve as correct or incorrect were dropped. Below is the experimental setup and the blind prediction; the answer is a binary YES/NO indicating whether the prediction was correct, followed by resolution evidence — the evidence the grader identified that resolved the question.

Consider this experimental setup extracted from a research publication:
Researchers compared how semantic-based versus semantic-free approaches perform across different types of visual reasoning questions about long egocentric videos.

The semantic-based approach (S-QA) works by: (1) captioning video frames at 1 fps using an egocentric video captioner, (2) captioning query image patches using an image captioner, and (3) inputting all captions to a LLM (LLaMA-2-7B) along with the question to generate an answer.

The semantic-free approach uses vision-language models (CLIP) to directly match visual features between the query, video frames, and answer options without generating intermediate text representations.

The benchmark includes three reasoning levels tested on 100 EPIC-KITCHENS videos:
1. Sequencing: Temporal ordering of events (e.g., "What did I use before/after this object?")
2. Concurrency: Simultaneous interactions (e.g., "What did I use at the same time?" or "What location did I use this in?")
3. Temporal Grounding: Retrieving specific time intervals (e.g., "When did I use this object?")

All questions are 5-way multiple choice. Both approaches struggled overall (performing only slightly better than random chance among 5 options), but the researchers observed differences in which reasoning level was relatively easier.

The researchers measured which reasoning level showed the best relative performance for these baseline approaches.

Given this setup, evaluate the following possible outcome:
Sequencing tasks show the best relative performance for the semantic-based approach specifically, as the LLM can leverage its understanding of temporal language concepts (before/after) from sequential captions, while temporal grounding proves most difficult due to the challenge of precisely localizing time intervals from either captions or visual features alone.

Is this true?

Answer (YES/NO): NO